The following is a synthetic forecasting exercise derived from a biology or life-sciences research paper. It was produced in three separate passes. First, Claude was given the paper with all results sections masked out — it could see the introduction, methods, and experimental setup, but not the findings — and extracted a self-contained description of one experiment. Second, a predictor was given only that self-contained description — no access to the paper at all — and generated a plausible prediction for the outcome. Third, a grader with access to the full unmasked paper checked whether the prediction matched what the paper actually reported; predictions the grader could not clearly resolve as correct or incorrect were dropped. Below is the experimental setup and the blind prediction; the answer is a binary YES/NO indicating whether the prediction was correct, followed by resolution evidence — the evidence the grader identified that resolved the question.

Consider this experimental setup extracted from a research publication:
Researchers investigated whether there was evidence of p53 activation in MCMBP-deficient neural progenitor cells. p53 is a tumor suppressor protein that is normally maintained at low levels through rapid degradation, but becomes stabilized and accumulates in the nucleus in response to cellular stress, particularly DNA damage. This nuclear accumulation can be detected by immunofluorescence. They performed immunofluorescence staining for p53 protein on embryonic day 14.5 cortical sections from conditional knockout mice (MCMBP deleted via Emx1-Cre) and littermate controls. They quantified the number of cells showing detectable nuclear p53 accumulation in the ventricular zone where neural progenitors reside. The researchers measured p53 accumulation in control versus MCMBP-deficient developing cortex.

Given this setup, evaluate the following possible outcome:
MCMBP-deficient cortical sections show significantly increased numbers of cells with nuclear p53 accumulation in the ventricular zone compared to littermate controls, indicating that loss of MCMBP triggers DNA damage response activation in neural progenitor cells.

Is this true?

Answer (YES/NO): YES